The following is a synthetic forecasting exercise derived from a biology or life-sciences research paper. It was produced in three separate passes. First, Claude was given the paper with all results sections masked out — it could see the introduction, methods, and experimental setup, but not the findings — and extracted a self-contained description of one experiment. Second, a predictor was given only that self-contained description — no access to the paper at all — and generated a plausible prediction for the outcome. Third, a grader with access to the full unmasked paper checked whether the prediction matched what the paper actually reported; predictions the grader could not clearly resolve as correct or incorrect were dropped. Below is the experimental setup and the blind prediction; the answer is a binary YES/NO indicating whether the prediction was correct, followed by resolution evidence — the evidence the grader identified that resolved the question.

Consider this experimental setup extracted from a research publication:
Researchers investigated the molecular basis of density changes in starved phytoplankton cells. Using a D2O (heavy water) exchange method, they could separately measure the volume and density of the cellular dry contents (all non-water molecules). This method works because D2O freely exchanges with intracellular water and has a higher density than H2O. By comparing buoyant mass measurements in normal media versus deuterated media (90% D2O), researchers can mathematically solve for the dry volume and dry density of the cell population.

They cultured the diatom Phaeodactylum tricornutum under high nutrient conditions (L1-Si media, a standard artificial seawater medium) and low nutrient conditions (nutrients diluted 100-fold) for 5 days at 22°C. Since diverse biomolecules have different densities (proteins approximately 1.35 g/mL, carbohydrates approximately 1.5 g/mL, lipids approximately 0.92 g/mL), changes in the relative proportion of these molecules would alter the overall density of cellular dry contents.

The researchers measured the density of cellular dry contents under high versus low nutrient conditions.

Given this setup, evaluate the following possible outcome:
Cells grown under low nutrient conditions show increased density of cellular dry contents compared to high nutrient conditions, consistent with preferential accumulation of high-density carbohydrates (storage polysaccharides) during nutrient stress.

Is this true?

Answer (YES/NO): NO